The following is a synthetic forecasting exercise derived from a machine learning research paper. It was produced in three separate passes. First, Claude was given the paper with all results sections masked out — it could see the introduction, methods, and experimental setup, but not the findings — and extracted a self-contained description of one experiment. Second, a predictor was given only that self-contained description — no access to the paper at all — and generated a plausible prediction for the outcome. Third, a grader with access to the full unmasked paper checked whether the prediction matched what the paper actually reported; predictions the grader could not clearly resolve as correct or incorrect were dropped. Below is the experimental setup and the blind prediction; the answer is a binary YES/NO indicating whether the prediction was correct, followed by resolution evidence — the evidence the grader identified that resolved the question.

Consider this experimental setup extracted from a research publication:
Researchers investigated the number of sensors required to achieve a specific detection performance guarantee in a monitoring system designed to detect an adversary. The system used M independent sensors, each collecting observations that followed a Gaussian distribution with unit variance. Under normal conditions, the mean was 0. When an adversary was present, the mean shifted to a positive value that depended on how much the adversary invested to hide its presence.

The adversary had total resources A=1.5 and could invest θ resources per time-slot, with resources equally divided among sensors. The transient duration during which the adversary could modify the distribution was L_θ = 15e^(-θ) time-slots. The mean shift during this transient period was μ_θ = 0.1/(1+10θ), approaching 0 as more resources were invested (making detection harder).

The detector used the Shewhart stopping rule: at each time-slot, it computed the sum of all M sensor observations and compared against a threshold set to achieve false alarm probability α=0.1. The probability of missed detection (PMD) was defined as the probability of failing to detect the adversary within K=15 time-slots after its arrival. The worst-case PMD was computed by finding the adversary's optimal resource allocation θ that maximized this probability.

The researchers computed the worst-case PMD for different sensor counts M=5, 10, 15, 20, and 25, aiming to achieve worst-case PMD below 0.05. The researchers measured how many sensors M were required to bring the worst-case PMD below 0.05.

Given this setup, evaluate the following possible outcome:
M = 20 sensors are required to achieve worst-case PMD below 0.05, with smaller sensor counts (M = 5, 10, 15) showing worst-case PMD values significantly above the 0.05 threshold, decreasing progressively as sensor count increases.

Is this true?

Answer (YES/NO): NO